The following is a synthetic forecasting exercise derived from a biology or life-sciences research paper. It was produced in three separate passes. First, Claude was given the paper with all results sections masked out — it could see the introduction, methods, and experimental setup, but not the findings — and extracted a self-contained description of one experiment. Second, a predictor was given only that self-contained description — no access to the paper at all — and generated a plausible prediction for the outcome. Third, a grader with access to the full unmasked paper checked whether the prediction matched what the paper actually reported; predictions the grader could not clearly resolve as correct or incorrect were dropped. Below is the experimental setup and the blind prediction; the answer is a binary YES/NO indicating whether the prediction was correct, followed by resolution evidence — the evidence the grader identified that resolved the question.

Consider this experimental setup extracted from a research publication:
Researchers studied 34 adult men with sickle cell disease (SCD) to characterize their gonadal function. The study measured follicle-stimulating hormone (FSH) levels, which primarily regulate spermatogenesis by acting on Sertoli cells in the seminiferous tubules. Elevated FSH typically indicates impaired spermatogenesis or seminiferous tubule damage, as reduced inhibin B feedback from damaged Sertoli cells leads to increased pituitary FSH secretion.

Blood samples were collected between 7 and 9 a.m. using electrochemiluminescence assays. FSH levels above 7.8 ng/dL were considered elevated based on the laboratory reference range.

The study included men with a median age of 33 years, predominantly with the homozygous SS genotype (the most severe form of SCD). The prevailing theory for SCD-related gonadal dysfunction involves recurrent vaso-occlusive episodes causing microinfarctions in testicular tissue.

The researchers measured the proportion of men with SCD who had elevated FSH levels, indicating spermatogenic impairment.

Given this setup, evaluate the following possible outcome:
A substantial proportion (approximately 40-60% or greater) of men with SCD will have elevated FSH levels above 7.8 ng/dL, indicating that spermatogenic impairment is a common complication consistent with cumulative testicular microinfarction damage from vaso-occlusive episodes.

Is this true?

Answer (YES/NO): NO